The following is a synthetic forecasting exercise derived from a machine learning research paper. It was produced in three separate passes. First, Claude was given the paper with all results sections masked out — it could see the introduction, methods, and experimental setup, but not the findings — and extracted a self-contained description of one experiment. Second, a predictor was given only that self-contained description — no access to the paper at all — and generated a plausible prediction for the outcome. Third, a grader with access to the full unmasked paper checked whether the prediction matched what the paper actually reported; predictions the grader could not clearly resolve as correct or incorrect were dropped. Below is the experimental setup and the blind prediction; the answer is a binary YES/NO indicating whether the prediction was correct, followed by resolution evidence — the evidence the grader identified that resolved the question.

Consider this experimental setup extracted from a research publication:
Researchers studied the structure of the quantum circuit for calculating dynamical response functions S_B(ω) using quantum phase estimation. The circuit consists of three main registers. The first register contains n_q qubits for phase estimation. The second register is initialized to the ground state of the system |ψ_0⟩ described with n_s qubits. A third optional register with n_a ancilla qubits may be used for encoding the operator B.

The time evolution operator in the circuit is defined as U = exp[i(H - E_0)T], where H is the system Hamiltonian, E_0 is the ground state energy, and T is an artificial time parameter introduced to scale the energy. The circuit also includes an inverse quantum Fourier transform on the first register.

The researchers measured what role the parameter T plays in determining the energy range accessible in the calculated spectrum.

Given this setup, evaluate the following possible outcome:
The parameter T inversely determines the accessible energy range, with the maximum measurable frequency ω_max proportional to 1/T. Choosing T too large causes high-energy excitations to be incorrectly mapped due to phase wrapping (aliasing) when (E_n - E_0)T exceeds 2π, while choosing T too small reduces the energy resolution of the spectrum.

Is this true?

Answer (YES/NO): YES